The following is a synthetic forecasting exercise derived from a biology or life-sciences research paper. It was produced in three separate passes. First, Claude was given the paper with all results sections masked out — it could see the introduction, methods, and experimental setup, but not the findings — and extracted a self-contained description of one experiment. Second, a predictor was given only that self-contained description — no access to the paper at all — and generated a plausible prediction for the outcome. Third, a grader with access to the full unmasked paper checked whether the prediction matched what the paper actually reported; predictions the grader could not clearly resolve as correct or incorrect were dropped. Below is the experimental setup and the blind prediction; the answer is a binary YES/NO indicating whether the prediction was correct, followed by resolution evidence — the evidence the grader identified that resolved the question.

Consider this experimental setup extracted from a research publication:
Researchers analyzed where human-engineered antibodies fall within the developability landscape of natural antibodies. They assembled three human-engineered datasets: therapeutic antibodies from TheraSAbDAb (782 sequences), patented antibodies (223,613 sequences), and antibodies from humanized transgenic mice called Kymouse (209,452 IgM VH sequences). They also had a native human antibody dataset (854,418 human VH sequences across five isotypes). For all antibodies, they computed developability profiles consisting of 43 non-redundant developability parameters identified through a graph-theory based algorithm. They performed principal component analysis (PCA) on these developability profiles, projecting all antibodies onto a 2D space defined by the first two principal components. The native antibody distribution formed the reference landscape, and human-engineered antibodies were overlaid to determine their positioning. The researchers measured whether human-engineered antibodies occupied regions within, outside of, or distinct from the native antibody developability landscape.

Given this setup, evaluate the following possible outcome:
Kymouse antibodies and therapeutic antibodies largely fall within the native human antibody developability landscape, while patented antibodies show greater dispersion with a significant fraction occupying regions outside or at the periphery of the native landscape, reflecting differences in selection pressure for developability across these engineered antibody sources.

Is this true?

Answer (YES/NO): NO